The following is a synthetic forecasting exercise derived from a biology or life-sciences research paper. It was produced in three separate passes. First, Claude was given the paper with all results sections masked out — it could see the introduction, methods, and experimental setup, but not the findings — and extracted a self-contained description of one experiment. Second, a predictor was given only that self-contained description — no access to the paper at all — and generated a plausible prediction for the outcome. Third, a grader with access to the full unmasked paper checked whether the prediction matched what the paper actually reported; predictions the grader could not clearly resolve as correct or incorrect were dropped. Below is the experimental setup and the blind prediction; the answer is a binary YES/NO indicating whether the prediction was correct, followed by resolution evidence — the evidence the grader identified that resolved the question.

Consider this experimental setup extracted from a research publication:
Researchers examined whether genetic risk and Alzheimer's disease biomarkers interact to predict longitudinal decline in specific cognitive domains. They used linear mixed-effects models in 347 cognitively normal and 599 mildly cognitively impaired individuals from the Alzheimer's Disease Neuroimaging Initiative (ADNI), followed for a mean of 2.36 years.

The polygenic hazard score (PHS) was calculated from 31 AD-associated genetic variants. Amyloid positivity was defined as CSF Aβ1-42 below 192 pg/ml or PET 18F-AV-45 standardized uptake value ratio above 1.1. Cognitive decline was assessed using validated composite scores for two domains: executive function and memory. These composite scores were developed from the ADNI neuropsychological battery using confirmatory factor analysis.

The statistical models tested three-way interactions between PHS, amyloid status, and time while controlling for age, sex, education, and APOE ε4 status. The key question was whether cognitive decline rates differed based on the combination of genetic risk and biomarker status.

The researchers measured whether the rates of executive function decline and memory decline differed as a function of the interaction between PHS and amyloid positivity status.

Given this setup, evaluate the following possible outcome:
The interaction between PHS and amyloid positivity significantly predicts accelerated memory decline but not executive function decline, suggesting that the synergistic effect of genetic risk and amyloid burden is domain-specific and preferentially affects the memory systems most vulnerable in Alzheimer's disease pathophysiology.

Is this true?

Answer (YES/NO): NO